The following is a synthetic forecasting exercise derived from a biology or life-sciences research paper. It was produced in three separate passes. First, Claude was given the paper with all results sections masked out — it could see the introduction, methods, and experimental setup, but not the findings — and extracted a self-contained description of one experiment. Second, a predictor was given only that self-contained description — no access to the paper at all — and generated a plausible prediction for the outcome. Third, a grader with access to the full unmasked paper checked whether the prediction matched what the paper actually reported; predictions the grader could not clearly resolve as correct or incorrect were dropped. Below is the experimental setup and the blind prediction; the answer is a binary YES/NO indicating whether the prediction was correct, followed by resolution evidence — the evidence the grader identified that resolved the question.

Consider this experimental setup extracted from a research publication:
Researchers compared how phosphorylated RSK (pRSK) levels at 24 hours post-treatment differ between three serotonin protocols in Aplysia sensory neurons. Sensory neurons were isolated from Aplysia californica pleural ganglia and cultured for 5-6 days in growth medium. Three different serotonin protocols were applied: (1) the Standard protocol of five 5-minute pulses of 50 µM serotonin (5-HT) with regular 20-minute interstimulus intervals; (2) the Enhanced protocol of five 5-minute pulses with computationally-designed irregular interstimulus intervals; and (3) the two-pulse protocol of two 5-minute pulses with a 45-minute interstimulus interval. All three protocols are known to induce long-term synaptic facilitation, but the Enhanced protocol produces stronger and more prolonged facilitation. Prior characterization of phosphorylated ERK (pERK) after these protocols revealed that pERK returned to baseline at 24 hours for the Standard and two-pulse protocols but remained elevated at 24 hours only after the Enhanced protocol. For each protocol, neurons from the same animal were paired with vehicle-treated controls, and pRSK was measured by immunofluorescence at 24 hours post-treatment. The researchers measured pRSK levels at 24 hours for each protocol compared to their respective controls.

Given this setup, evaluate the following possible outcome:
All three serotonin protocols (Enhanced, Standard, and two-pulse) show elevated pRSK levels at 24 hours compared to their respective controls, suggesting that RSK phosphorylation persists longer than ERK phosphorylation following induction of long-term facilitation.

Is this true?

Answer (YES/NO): NO